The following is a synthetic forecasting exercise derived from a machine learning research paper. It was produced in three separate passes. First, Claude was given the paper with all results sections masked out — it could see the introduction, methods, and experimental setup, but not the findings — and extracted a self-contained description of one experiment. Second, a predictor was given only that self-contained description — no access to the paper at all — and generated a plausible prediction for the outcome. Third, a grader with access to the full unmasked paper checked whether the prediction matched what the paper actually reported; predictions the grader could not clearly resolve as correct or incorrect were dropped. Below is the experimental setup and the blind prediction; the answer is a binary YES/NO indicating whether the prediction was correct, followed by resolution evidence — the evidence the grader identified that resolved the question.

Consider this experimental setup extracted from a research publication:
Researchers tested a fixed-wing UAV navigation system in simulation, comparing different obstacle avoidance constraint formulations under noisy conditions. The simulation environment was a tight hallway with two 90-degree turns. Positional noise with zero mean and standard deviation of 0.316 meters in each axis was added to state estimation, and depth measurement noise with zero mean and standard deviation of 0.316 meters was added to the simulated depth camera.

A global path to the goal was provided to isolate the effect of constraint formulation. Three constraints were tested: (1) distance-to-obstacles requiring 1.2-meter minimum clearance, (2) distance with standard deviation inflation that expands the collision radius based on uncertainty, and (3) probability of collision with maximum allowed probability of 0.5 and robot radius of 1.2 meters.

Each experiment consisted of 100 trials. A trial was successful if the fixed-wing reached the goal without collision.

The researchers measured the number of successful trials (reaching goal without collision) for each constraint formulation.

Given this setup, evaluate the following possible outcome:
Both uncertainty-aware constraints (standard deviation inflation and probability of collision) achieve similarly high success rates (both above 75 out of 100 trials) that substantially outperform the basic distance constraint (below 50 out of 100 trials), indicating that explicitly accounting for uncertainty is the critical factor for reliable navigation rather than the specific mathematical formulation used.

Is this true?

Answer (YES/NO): NO